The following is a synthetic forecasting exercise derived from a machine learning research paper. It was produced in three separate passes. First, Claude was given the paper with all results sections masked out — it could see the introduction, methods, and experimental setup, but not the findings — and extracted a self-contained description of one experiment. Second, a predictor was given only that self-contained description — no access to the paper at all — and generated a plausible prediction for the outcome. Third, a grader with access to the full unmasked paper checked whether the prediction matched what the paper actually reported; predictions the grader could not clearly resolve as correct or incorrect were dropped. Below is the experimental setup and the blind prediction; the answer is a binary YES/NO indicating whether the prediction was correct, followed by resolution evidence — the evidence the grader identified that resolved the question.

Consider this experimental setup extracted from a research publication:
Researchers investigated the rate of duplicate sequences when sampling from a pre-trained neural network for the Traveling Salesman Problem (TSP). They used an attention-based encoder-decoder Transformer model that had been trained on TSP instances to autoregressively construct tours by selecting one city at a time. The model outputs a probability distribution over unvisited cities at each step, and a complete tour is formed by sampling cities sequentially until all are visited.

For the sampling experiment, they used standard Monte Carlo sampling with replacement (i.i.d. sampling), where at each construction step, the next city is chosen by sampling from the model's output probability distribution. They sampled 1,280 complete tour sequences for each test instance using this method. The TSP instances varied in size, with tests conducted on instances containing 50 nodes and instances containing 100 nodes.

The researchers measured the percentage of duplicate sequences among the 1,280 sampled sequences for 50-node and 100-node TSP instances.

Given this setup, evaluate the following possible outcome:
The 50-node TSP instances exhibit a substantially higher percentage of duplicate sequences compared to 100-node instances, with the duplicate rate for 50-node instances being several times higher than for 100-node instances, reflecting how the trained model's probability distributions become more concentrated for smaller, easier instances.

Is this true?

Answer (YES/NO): YES